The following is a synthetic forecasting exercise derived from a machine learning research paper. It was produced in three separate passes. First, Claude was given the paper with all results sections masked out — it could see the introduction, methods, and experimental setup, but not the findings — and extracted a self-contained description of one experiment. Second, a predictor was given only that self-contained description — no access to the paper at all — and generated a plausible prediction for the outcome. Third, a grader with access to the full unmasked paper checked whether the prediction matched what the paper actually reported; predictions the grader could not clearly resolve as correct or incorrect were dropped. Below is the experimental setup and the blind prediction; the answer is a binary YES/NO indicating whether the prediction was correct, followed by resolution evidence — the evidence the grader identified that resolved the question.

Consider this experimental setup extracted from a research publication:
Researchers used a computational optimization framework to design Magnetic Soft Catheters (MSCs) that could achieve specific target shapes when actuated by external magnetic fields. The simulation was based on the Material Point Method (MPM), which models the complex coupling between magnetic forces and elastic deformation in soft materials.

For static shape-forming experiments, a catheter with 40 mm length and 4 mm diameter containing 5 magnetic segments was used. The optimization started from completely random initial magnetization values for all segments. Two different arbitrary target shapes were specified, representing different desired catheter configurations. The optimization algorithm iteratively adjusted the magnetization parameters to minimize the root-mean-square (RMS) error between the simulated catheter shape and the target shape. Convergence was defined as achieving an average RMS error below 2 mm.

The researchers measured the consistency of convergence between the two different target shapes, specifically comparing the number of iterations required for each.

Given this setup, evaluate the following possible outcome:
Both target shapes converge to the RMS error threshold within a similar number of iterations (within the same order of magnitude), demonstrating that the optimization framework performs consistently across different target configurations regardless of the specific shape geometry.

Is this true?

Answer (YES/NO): YES